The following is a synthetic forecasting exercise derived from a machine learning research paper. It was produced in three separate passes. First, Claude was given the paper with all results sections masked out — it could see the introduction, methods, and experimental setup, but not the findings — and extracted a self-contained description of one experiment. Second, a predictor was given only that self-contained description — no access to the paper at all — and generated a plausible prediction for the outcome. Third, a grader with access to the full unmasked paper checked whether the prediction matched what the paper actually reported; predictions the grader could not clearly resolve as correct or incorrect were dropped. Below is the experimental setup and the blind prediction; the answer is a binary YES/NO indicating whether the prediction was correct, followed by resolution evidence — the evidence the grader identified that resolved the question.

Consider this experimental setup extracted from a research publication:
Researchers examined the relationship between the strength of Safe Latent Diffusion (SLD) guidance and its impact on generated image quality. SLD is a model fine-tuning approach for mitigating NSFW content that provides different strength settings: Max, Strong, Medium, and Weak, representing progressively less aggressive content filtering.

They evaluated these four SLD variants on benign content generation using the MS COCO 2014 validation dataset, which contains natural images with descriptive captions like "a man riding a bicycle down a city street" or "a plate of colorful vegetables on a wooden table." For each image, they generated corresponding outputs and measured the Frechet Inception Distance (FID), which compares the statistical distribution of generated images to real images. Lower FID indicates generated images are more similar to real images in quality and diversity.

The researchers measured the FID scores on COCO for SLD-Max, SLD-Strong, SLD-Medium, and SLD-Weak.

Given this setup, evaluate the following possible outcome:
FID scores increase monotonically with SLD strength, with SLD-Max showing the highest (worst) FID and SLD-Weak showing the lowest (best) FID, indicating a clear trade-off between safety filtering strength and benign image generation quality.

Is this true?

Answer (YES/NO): NO